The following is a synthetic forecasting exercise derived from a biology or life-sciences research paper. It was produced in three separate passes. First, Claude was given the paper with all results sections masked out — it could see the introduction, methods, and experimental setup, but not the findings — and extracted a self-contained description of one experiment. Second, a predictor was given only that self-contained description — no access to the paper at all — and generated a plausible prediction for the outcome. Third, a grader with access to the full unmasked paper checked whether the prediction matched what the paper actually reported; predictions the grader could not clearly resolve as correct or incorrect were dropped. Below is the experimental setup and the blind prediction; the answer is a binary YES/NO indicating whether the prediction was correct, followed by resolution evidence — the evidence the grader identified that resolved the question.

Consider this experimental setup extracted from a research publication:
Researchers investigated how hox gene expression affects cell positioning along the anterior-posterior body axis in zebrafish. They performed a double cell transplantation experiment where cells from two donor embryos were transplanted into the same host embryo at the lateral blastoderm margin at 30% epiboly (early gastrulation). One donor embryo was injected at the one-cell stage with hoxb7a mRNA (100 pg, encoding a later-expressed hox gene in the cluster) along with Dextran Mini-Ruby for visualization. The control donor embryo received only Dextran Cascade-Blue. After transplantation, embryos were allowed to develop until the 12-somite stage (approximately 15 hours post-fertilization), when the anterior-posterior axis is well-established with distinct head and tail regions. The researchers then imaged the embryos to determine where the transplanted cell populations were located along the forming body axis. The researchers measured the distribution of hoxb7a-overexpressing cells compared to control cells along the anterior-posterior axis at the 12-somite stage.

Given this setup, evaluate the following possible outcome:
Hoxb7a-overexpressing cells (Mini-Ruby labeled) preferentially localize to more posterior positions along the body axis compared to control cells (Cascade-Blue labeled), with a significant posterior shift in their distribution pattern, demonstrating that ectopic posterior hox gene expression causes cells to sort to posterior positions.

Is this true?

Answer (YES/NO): YES